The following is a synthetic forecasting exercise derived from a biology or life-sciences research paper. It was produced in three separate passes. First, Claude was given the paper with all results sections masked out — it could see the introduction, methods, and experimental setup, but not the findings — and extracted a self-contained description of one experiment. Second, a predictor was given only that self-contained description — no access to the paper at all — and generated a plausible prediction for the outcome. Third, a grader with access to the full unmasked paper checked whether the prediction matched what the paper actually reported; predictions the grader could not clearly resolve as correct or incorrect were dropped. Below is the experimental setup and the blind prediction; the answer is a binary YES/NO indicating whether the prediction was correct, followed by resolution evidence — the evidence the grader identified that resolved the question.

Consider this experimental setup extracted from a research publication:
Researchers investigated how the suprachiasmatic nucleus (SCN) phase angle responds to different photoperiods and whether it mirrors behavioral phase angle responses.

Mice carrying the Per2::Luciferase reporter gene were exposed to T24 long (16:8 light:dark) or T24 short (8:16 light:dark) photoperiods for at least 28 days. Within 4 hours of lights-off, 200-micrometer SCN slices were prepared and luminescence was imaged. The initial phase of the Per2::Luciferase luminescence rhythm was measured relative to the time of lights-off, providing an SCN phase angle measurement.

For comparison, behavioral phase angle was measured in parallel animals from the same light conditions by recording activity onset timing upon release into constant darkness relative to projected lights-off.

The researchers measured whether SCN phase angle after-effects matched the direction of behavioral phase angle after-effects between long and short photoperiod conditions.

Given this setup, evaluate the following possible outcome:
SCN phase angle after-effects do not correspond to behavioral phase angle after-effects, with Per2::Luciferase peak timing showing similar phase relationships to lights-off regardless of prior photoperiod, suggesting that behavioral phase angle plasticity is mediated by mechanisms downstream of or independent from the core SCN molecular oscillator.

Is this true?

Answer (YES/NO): NO